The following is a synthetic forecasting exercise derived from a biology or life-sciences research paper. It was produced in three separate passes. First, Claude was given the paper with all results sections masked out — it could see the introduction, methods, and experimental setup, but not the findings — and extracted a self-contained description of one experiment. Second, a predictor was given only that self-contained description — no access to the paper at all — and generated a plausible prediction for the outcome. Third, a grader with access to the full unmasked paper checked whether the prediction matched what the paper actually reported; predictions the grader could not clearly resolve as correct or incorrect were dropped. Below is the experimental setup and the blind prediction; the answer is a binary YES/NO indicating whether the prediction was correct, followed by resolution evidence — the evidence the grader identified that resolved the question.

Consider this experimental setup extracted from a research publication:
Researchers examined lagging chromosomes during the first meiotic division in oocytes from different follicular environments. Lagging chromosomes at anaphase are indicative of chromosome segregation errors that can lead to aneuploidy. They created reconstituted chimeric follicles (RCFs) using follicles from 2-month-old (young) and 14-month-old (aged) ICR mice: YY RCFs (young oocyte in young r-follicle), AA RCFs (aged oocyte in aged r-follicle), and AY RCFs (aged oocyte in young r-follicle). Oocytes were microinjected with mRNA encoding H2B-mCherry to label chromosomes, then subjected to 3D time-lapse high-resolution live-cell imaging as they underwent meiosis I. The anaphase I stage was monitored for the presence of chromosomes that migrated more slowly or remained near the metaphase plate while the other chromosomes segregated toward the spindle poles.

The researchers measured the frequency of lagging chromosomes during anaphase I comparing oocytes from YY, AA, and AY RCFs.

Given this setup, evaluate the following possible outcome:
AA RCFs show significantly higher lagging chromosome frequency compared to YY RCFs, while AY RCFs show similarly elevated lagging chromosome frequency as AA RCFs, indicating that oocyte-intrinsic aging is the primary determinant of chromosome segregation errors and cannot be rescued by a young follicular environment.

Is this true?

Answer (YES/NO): NO